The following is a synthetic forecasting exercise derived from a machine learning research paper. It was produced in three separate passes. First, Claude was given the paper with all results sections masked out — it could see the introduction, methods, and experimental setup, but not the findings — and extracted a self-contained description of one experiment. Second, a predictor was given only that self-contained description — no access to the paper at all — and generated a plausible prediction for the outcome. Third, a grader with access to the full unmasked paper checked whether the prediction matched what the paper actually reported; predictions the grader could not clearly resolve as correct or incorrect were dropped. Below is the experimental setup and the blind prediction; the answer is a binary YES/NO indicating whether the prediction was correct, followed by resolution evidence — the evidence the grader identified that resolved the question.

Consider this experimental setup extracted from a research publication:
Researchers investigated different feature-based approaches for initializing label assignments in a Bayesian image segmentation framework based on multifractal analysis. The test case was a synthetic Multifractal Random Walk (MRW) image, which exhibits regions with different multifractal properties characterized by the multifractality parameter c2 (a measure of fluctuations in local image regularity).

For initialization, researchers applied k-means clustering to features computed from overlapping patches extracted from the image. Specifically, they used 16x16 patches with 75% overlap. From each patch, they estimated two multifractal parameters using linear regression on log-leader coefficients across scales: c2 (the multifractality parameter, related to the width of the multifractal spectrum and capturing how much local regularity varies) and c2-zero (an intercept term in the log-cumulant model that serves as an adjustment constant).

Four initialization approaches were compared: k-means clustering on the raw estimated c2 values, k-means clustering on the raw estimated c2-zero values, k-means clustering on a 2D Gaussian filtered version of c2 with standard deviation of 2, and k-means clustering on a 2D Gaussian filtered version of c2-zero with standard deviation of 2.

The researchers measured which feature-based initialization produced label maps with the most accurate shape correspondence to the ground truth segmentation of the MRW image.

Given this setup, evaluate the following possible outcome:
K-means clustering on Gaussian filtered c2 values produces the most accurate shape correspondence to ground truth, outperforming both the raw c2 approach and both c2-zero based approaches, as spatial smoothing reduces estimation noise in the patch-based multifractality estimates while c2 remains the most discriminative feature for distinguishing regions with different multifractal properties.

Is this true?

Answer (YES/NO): NO